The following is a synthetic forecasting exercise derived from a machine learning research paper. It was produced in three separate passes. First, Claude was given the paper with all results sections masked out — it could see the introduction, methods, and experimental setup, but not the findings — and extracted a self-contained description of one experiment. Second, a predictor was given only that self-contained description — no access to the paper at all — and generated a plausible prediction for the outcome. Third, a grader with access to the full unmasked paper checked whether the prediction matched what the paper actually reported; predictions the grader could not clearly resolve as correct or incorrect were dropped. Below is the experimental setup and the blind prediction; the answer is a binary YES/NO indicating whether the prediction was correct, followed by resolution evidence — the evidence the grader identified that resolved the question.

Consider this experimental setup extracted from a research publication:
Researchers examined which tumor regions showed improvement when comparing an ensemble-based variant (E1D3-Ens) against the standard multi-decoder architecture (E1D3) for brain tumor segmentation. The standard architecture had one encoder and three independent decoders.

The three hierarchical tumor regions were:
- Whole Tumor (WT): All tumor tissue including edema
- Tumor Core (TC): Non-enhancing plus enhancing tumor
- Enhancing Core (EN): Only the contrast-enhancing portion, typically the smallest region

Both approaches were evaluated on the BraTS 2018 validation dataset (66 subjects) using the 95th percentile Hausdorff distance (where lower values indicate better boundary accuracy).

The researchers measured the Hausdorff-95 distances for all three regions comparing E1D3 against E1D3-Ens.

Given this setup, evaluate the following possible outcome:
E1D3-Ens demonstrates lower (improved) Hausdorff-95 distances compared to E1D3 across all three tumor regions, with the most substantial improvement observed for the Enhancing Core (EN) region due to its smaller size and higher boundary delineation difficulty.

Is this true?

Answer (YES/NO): NO